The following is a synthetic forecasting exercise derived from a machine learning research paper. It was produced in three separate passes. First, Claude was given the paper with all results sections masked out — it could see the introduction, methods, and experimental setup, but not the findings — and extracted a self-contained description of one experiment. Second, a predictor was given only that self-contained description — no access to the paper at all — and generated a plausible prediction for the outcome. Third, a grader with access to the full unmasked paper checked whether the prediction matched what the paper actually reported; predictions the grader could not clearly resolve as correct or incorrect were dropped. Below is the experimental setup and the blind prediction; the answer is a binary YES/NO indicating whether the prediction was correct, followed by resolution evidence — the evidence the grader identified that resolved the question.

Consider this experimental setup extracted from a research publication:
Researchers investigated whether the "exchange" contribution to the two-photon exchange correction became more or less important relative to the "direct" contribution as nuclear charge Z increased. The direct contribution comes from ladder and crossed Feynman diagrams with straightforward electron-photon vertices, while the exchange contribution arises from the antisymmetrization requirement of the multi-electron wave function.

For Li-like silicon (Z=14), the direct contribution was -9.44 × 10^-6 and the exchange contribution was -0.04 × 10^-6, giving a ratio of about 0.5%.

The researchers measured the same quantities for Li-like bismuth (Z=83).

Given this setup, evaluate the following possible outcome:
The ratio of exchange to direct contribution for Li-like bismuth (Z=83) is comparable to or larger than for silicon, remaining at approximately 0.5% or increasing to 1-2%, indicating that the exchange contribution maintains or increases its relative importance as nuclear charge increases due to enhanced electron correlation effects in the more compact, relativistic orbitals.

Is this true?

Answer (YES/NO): NO